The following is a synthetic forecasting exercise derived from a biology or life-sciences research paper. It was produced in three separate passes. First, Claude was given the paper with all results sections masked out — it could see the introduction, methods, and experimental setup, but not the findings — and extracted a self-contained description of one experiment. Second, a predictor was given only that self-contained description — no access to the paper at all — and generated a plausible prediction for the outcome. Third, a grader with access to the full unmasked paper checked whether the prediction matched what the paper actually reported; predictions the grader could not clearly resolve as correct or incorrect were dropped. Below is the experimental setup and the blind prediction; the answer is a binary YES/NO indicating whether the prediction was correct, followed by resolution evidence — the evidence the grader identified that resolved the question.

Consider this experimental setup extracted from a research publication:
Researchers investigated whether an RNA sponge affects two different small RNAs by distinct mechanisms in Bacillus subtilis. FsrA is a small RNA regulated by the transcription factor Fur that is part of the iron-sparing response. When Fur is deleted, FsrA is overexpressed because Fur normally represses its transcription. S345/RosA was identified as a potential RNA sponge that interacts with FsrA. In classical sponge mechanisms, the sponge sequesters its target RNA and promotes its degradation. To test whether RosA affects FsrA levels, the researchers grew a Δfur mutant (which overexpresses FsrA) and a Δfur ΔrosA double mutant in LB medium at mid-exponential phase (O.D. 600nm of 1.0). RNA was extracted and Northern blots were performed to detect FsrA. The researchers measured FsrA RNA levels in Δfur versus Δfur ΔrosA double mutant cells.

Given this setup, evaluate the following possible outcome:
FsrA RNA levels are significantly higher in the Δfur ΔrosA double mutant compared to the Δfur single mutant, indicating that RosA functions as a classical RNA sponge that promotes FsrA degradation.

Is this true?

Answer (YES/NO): NO